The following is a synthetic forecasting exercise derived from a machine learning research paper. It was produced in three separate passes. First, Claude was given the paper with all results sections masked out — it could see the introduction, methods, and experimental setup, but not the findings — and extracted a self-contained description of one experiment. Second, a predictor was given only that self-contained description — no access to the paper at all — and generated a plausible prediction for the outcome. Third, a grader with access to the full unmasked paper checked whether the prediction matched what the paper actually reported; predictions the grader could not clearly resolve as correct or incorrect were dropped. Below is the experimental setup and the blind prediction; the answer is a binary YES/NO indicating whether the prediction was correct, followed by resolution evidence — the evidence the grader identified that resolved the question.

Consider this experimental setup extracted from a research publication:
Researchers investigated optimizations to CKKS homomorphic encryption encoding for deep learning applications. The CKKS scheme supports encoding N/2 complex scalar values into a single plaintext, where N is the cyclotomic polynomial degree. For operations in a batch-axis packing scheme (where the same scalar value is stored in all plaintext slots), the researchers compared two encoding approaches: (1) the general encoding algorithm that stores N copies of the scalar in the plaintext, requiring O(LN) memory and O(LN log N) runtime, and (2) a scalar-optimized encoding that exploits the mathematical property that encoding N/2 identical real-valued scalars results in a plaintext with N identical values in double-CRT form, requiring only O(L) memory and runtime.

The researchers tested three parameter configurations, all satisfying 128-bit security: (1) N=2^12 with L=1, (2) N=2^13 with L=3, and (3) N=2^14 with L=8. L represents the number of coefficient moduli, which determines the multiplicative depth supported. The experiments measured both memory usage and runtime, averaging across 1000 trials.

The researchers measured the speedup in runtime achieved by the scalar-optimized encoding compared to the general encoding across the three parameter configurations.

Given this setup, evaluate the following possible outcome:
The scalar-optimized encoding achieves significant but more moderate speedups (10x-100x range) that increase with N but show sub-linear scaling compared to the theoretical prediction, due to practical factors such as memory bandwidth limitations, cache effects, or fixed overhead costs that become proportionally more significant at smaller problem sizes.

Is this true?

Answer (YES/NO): NO